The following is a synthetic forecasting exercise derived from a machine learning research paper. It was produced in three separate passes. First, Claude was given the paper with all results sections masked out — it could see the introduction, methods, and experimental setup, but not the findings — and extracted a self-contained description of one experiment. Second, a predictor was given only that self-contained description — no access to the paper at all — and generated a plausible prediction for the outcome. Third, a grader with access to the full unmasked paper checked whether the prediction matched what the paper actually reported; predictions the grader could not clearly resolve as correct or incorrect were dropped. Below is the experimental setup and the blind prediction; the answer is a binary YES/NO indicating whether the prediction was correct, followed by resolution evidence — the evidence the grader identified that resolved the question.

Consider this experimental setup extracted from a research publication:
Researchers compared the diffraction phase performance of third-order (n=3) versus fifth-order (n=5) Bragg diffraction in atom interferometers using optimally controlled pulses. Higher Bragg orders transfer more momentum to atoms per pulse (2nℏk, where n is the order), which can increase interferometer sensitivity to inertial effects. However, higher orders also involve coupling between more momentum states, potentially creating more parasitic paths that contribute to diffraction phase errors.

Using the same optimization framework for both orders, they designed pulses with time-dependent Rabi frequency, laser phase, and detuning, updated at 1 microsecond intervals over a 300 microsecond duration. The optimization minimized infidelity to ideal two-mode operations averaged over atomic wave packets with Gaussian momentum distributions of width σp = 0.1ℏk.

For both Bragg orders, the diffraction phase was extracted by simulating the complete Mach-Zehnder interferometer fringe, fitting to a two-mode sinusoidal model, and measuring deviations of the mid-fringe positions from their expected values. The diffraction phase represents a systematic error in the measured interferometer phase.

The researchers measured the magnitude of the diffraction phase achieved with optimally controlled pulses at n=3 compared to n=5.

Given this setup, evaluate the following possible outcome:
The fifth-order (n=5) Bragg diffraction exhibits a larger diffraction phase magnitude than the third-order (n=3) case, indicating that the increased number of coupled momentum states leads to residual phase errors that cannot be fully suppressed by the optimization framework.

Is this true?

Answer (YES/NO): NO